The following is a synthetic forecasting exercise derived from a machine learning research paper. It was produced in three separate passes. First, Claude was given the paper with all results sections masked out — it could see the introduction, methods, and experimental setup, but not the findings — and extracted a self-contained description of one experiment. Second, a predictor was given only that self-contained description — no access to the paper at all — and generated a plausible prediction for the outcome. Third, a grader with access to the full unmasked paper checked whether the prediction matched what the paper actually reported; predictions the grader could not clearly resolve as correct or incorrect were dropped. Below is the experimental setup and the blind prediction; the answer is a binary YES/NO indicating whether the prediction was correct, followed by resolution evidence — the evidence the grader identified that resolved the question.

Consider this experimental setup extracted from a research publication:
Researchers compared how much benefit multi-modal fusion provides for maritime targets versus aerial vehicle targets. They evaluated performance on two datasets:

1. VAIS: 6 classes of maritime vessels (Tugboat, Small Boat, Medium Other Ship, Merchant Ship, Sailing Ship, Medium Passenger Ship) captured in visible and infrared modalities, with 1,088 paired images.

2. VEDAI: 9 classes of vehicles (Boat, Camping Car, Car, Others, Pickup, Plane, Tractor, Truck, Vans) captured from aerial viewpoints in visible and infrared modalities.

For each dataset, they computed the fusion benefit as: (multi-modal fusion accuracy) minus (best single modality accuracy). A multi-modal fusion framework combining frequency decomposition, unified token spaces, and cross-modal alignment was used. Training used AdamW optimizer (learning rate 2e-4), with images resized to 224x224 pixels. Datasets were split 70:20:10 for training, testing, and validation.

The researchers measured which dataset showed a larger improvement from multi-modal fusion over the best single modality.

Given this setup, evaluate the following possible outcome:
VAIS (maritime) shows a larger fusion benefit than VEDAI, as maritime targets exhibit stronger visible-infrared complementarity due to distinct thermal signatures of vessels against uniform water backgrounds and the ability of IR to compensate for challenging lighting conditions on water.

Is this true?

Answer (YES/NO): NO